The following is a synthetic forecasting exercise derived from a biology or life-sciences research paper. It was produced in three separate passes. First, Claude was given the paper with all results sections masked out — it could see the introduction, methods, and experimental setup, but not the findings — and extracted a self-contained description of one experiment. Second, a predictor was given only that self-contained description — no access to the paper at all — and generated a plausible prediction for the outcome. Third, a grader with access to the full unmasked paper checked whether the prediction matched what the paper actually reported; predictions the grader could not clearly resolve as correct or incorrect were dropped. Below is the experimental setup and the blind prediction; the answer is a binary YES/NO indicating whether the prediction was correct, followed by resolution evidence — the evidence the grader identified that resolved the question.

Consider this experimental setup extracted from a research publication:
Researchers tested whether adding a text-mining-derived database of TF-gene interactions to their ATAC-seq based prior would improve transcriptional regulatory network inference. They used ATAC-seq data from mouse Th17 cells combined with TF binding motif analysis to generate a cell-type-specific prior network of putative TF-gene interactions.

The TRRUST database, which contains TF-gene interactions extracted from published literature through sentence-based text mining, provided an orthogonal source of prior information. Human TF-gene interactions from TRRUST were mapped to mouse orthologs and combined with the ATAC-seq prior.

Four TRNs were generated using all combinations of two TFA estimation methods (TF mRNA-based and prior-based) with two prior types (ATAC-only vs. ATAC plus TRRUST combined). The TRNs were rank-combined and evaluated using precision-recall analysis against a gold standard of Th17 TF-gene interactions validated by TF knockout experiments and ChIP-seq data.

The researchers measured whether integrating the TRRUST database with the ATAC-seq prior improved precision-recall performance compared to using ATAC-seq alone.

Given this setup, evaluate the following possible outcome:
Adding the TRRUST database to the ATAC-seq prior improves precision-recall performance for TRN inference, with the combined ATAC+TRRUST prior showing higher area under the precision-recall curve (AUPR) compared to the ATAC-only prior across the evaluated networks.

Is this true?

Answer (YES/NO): NO